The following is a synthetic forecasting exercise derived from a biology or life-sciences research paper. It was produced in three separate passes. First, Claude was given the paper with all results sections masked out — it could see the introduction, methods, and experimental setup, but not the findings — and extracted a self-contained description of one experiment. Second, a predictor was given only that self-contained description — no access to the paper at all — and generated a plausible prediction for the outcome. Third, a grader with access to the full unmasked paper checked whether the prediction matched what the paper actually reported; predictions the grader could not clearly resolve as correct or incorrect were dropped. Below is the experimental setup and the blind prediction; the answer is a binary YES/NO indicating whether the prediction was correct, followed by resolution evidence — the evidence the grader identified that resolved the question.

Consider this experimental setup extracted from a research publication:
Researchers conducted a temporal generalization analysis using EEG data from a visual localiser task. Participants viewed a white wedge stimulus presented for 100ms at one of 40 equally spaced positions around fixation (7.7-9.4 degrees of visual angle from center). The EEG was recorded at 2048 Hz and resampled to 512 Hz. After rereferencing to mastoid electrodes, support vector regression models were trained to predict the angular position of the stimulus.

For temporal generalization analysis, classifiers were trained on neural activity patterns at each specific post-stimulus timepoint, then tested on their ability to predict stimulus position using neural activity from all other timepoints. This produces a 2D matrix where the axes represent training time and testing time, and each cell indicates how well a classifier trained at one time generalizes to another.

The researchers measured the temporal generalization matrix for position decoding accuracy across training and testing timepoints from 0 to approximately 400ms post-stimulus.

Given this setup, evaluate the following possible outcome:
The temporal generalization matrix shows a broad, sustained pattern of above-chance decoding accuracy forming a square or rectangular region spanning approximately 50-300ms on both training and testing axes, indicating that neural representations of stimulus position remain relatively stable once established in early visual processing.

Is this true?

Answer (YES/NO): NO